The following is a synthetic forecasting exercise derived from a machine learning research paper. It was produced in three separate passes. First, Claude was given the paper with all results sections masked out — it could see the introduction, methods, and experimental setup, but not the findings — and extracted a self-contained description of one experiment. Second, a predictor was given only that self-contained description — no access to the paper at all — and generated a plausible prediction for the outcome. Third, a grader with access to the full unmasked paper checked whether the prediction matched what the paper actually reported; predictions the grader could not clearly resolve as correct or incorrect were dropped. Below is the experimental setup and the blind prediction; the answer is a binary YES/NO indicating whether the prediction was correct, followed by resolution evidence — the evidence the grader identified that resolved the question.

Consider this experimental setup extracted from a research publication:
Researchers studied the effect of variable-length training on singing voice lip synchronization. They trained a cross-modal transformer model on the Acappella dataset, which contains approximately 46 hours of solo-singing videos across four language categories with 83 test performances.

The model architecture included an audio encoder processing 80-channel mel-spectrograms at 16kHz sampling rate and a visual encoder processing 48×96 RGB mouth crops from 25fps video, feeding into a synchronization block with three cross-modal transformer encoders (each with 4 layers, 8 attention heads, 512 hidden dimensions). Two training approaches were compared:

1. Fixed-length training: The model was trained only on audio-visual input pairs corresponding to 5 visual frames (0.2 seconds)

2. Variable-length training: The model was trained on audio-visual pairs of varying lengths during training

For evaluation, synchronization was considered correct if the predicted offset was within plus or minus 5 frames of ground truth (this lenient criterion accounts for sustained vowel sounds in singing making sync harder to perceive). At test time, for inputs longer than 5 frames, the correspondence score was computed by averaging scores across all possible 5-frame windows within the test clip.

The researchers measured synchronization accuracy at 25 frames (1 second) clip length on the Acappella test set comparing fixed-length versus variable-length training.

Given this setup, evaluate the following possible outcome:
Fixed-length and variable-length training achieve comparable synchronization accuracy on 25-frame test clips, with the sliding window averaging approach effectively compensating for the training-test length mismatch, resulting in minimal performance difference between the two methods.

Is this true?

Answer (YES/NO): NO